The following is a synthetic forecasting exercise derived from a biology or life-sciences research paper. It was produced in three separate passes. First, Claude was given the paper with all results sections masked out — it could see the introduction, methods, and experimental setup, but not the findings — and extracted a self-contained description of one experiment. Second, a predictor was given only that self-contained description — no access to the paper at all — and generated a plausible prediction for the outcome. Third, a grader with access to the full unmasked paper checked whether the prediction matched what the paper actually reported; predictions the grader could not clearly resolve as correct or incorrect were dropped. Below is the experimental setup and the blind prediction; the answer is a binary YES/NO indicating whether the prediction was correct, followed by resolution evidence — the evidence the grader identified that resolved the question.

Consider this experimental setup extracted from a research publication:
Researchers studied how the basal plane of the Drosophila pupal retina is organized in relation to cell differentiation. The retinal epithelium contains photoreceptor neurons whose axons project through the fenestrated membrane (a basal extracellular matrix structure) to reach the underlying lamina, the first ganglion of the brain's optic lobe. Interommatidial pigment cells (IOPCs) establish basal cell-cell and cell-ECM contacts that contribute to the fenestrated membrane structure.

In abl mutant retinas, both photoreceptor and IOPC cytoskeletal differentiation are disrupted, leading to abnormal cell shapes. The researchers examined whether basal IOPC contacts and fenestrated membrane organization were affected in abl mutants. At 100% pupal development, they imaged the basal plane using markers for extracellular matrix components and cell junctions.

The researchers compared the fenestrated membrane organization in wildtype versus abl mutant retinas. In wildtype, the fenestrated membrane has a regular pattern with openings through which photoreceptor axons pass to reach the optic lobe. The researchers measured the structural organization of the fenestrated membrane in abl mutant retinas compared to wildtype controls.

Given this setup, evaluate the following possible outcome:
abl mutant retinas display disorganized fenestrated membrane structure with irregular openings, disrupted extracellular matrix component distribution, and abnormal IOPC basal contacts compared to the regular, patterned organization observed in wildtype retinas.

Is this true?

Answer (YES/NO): YES